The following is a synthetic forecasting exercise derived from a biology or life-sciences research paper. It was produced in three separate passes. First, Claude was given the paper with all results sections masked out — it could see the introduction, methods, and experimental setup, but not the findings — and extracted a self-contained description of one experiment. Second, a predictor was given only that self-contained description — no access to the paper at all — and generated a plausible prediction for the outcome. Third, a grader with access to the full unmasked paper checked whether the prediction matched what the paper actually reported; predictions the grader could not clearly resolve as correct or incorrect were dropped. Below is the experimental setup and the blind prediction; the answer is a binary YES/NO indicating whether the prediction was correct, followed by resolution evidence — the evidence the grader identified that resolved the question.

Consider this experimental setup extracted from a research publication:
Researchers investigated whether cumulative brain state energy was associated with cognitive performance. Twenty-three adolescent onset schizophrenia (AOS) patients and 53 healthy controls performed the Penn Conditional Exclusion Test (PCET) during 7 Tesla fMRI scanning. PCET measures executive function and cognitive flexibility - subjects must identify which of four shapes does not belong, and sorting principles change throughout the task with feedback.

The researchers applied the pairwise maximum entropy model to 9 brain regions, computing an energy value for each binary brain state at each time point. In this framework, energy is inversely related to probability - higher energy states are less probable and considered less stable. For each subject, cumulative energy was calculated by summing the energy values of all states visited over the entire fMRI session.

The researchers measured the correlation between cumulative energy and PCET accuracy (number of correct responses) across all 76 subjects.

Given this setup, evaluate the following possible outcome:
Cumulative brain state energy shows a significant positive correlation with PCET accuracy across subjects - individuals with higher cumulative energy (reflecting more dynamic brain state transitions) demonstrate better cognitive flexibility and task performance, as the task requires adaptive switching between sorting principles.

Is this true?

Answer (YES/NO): NO